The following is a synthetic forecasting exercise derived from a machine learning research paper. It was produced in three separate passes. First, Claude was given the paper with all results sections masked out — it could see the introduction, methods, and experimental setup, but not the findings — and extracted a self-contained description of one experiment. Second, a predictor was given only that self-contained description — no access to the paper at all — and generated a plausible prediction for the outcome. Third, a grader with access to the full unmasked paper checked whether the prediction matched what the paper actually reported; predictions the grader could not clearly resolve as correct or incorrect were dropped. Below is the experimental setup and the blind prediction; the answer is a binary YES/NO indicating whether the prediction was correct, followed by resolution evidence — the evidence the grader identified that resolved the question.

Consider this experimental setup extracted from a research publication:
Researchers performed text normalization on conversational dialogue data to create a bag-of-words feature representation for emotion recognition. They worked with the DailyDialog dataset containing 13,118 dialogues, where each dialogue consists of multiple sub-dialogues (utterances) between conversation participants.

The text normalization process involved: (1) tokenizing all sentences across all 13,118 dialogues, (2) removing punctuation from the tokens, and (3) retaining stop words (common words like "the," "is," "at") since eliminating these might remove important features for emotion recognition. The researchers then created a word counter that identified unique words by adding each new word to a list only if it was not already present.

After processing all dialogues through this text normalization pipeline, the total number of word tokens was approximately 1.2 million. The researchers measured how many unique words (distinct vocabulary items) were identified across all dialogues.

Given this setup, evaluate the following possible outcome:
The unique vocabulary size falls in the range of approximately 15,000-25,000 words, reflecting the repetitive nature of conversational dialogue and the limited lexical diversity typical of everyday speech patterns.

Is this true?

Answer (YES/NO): NO